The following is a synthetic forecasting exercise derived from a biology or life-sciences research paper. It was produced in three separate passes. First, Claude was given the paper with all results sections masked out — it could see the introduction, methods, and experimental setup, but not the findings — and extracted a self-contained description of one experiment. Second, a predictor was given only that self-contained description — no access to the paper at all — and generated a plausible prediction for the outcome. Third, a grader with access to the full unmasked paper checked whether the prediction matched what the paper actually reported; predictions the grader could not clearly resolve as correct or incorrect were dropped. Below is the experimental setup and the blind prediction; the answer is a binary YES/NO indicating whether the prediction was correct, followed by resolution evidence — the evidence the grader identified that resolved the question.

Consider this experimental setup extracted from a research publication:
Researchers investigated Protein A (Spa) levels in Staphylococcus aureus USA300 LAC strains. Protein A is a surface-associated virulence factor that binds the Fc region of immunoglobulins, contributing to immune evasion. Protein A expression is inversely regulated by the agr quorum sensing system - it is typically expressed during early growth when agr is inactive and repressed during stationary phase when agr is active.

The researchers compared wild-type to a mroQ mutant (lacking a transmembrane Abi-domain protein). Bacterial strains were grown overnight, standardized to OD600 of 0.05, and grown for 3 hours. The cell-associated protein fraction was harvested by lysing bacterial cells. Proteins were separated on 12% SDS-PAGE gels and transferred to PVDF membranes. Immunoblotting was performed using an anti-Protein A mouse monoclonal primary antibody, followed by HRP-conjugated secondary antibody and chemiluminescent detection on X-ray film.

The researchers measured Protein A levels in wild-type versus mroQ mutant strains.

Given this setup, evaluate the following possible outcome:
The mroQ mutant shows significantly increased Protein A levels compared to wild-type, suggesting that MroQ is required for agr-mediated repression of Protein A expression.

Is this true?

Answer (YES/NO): YES